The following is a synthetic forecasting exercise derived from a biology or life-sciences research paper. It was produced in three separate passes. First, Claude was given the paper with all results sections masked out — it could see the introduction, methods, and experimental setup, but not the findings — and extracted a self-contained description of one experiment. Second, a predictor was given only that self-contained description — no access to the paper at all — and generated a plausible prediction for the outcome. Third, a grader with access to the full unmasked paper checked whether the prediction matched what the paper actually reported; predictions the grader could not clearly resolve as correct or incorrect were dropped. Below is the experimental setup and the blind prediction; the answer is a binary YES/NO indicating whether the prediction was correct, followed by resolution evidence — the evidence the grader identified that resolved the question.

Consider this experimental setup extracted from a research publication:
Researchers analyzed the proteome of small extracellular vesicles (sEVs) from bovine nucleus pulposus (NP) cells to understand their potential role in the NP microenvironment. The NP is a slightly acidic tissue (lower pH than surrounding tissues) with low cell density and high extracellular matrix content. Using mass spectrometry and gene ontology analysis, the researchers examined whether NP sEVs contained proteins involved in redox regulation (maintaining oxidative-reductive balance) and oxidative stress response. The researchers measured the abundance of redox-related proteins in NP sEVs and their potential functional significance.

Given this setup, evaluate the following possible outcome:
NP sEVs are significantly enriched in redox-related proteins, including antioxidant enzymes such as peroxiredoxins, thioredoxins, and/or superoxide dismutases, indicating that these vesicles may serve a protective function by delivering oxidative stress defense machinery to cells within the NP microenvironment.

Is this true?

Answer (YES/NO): NO